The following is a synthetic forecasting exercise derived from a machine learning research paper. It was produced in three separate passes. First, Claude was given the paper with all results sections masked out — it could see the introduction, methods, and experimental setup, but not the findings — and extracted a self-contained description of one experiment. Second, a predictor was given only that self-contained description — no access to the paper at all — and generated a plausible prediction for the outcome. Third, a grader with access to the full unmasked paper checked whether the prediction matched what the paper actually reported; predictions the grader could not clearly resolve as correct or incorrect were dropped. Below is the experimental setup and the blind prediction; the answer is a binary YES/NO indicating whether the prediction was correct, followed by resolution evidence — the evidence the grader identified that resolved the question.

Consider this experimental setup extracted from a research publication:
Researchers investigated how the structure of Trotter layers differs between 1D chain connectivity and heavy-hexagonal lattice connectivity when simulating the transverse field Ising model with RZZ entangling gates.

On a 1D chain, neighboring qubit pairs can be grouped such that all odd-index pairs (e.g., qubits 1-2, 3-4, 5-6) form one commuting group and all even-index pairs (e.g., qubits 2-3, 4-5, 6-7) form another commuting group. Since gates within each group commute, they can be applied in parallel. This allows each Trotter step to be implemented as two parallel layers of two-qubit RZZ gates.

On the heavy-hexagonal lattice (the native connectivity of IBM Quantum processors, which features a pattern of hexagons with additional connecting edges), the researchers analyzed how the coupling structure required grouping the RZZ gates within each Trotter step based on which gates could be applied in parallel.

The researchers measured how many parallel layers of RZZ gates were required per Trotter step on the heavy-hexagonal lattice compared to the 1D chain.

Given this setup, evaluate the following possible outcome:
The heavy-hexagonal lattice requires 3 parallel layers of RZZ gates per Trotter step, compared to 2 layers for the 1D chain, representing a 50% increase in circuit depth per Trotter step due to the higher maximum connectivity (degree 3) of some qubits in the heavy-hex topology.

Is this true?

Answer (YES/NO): YES